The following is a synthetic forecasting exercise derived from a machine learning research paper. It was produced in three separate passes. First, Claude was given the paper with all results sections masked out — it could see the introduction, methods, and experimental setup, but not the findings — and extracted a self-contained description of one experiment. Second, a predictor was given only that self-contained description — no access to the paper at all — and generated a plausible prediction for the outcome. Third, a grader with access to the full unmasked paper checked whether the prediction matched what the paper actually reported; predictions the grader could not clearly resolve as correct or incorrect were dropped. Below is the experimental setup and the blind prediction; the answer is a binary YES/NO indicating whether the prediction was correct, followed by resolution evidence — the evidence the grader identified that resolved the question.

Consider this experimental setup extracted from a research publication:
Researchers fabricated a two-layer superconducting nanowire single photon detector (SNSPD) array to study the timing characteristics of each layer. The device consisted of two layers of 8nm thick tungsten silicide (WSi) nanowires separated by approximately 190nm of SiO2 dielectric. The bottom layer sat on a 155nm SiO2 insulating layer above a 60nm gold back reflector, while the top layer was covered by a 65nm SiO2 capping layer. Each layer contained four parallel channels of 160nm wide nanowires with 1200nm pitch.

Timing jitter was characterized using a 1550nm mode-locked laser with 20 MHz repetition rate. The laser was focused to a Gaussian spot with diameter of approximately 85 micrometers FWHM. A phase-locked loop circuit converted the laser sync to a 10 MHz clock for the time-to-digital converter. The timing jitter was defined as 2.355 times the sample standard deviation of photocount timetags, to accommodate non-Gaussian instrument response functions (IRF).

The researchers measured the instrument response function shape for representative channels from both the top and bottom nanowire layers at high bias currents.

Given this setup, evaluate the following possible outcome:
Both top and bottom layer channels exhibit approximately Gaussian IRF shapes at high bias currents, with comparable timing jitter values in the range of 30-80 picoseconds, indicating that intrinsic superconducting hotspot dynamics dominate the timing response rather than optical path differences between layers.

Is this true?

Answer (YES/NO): NO